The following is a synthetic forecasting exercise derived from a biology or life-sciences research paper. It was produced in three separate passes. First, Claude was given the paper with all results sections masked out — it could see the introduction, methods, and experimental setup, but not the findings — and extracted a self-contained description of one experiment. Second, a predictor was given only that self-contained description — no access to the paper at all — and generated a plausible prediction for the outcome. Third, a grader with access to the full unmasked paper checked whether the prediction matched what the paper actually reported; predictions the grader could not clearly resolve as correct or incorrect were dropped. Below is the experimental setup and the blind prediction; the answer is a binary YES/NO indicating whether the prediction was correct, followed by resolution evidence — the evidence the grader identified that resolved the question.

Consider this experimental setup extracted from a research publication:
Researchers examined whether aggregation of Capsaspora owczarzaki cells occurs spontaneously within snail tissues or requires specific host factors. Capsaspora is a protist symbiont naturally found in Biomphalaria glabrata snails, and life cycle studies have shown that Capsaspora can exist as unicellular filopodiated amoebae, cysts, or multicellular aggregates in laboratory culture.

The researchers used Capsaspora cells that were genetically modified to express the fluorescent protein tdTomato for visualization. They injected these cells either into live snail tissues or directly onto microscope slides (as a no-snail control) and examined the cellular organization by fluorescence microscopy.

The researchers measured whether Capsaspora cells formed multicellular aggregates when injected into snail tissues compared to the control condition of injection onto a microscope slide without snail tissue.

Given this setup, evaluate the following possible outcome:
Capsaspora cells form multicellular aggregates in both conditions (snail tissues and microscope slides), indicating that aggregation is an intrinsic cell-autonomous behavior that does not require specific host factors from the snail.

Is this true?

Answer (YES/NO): NO